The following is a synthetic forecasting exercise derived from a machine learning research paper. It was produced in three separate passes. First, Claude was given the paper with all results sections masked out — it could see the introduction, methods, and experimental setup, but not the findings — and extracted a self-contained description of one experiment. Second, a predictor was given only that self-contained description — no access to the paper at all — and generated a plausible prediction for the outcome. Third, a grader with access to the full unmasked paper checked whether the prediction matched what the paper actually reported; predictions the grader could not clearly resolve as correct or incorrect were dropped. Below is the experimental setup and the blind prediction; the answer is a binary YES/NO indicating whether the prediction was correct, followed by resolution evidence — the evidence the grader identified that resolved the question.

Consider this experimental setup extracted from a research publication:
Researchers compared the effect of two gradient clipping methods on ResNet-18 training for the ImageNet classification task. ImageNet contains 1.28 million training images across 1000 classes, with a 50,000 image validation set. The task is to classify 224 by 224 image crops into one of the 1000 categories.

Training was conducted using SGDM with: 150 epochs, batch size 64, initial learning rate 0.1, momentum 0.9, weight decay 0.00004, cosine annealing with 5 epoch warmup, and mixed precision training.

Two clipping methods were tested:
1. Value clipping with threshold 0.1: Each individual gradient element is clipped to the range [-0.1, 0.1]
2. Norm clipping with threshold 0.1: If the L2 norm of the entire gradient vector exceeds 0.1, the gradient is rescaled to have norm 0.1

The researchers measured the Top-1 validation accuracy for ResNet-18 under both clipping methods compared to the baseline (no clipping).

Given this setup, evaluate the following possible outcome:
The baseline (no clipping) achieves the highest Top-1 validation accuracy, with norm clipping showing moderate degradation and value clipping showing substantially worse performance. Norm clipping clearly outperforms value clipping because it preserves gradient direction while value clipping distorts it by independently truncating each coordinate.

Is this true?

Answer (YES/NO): NO